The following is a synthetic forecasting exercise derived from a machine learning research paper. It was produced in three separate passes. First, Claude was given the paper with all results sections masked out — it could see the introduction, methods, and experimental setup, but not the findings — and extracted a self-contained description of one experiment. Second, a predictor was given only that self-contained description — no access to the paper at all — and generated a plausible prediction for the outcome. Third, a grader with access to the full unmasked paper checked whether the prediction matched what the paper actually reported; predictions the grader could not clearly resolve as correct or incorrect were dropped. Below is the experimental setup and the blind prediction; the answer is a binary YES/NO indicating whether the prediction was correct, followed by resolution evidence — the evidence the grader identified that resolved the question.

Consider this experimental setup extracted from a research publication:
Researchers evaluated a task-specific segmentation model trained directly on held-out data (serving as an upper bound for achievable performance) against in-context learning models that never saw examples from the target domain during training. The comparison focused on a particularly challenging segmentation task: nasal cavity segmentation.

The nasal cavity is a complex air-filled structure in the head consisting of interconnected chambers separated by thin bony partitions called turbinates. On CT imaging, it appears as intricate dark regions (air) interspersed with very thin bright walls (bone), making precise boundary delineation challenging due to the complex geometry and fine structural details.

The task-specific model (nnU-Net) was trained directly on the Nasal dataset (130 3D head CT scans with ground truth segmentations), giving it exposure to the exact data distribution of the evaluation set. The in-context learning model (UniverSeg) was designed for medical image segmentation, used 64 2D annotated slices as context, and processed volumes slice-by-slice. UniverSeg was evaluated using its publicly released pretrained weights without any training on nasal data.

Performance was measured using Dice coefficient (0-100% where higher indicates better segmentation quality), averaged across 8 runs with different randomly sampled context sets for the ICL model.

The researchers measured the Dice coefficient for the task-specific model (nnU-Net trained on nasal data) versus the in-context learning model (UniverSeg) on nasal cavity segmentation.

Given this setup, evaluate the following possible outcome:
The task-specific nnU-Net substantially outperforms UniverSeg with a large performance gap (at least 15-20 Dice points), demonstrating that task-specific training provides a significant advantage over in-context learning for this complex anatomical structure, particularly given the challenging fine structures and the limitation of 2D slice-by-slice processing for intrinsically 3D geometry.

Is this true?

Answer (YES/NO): YES